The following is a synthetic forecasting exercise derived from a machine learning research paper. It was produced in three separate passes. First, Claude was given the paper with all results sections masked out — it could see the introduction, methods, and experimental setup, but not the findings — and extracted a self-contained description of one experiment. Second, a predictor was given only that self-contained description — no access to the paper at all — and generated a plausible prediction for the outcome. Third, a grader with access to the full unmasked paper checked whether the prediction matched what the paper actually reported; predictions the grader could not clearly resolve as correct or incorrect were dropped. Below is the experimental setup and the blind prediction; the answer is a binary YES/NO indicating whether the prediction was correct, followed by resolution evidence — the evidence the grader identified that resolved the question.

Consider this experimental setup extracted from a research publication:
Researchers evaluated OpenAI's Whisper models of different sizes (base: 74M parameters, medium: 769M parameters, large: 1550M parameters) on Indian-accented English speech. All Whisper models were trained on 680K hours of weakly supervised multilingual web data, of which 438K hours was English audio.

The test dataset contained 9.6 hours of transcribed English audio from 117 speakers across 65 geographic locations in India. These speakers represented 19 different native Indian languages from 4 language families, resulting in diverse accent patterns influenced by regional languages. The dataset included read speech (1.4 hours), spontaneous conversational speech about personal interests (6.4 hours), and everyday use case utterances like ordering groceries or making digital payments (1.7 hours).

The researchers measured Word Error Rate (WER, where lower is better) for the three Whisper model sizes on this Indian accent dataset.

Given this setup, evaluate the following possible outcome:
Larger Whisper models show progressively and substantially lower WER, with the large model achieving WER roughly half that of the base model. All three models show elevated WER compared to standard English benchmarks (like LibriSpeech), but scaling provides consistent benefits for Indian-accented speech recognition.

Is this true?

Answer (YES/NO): NO